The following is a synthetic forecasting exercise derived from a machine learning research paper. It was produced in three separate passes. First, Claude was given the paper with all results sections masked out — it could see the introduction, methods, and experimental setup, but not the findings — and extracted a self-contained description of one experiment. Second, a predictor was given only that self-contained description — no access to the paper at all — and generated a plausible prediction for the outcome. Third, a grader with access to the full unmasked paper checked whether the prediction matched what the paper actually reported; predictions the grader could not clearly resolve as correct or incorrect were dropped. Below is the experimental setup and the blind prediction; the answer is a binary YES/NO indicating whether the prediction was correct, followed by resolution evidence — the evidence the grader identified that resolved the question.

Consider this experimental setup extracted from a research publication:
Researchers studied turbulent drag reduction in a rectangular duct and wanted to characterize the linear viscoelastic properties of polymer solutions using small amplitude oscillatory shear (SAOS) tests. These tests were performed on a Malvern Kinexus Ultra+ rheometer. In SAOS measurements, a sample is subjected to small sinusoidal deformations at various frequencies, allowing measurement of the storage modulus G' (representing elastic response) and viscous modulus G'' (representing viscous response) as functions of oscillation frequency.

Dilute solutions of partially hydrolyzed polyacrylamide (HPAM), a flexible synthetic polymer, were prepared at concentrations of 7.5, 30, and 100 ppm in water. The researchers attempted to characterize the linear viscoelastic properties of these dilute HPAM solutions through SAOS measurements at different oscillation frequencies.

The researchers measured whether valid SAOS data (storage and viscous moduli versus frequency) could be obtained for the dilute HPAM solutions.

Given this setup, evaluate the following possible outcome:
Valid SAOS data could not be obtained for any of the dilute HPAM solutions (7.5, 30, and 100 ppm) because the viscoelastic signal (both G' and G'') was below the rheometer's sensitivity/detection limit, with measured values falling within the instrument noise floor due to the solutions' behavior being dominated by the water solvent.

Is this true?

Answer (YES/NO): NO